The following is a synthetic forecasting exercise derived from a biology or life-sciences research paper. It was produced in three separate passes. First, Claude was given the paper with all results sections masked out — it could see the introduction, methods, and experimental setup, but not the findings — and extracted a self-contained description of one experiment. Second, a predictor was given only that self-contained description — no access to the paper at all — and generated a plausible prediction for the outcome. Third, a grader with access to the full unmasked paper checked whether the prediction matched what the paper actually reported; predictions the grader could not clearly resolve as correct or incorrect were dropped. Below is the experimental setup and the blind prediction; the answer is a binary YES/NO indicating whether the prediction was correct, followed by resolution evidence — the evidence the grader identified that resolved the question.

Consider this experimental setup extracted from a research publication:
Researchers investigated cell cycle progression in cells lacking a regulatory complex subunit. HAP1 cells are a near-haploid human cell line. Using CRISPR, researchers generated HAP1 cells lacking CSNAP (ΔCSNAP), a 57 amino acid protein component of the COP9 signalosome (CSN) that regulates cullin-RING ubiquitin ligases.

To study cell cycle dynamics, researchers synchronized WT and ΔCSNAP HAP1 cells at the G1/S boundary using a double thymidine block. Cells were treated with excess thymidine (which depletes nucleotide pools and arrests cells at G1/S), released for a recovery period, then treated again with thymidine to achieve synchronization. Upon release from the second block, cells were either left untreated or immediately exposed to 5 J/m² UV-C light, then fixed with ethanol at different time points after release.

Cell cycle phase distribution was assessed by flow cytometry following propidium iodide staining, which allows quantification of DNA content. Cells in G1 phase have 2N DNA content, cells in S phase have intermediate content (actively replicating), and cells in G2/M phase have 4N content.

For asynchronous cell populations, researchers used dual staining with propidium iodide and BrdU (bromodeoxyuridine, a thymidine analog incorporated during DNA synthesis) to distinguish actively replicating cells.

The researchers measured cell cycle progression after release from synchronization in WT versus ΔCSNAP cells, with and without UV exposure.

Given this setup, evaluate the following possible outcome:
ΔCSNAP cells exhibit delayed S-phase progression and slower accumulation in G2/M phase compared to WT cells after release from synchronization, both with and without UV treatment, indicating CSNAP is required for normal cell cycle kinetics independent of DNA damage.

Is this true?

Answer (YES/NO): YES